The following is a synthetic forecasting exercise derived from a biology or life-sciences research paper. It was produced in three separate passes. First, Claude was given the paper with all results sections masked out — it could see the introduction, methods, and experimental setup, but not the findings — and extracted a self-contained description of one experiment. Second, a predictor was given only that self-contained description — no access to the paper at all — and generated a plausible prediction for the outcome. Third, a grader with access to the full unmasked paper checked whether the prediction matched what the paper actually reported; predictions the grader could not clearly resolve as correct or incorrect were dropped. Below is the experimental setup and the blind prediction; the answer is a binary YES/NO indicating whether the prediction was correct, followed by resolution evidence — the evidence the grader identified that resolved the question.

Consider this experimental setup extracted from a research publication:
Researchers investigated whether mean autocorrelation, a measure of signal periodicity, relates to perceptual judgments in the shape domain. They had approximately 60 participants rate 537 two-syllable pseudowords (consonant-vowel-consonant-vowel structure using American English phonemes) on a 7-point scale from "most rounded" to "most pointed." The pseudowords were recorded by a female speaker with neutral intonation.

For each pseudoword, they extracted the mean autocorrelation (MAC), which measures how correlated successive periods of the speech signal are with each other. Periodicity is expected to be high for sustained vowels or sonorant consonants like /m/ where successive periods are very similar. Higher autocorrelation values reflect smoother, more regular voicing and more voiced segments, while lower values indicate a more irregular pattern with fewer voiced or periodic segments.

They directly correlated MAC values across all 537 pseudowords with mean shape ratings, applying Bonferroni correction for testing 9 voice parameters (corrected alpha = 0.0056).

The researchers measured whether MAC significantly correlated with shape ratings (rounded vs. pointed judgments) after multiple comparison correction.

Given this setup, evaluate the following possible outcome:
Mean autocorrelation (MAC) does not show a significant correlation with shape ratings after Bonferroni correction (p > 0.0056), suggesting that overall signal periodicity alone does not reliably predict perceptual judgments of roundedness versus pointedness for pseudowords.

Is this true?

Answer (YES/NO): NO